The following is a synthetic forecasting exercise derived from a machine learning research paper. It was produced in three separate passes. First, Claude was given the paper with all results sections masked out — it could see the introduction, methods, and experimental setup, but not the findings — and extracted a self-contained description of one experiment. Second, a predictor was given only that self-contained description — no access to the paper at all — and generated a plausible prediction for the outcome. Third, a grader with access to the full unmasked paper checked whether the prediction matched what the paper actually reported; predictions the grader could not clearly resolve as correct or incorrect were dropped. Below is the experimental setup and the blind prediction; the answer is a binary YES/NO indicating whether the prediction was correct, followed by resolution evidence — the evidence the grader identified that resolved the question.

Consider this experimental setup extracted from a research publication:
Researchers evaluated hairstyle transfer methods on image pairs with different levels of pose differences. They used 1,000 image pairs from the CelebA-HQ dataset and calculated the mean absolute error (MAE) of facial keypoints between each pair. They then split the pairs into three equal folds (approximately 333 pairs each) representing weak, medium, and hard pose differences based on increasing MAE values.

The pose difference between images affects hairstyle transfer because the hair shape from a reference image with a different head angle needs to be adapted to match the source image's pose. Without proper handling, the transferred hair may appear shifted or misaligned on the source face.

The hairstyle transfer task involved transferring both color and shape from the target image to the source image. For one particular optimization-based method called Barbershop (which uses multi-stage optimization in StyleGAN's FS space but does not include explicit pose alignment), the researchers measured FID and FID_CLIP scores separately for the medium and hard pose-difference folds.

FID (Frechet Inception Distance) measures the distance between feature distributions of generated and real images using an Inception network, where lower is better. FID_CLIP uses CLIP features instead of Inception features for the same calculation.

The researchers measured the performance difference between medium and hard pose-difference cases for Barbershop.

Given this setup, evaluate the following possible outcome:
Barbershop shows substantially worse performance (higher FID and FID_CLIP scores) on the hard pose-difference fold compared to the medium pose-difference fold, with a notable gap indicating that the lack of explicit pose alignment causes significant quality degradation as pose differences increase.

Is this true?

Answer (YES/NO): NO